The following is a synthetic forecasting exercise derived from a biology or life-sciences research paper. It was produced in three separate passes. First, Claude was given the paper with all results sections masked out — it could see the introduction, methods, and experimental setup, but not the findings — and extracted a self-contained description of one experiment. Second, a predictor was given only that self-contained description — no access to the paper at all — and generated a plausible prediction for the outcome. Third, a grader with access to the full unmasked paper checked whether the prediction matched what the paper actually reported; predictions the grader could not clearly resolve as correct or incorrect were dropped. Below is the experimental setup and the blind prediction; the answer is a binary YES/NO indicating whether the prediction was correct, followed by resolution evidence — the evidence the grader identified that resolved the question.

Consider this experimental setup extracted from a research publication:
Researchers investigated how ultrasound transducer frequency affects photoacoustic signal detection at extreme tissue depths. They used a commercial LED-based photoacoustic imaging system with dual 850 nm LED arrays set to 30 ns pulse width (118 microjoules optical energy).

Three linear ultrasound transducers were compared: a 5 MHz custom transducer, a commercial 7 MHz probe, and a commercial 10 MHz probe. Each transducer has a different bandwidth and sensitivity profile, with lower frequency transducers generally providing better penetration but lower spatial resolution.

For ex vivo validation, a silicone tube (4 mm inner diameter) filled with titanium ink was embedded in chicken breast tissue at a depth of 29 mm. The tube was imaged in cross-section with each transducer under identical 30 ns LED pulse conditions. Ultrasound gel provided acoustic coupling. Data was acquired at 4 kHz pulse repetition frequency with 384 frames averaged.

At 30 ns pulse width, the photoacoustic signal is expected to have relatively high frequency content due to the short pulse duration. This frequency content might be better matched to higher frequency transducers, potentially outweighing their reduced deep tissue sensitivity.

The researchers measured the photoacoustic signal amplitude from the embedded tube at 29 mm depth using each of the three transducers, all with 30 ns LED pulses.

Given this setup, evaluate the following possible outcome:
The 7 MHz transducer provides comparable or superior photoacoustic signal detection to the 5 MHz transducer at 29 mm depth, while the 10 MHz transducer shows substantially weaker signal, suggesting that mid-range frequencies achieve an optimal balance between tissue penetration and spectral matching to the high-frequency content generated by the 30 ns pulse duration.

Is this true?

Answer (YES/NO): NO